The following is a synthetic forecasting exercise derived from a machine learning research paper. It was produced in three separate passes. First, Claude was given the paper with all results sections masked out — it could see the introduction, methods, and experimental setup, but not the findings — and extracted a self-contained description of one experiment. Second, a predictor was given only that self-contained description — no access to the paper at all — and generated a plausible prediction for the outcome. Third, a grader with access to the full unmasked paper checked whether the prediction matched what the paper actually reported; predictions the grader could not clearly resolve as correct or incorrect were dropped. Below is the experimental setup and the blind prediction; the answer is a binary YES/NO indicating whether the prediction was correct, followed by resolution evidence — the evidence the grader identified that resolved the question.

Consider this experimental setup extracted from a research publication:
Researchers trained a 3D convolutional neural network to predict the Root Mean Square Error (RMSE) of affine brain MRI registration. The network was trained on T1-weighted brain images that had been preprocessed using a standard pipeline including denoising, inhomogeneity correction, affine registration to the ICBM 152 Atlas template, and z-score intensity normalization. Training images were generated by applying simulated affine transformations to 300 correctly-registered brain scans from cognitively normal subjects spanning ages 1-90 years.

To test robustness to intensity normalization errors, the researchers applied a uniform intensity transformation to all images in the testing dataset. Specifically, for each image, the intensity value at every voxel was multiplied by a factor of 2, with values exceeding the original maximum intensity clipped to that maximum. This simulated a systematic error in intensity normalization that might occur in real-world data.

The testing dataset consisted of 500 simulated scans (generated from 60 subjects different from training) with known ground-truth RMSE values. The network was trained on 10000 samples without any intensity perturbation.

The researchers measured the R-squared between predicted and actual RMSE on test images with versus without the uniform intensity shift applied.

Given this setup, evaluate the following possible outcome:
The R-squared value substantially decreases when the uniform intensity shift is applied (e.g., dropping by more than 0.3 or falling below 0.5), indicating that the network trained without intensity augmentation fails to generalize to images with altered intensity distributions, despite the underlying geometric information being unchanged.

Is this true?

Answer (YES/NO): NO